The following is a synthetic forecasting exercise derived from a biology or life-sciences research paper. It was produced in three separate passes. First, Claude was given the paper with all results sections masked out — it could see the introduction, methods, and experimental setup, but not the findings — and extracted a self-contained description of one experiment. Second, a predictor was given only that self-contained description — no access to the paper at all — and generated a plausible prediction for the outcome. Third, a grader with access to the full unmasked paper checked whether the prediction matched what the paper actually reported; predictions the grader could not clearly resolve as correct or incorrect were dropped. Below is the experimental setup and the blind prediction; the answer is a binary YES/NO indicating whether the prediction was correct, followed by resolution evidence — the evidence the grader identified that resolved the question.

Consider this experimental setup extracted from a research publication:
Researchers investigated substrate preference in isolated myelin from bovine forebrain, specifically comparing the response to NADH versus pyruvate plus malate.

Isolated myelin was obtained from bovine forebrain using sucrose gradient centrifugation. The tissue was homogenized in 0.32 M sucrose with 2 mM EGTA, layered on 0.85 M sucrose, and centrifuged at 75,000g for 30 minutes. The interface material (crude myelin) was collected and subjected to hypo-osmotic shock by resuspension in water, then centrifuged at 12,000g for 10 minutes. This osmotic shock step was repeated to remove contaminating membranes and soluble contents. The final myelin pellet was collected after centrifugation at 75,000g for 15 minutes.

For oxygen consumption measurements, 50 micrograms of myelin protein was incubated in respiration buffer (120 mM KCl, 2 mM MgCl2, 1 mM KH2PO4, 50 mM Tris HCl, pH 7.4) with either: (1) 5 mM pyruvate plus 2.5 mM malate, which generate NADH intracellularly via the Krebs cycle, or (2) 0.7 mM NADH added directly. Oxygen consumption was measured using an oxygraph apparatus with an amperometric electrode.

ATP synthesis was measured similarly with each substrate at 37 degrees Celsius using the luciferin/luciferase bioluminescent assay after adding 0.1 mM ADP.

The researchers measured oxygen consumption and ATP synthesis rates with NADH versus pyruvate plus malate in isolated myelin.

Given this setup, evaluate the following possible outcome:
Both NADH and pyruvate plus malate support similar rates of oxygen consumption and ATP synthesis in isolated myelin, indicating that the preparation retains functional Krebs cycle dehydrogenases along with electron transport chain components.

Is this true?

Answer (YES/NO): NO